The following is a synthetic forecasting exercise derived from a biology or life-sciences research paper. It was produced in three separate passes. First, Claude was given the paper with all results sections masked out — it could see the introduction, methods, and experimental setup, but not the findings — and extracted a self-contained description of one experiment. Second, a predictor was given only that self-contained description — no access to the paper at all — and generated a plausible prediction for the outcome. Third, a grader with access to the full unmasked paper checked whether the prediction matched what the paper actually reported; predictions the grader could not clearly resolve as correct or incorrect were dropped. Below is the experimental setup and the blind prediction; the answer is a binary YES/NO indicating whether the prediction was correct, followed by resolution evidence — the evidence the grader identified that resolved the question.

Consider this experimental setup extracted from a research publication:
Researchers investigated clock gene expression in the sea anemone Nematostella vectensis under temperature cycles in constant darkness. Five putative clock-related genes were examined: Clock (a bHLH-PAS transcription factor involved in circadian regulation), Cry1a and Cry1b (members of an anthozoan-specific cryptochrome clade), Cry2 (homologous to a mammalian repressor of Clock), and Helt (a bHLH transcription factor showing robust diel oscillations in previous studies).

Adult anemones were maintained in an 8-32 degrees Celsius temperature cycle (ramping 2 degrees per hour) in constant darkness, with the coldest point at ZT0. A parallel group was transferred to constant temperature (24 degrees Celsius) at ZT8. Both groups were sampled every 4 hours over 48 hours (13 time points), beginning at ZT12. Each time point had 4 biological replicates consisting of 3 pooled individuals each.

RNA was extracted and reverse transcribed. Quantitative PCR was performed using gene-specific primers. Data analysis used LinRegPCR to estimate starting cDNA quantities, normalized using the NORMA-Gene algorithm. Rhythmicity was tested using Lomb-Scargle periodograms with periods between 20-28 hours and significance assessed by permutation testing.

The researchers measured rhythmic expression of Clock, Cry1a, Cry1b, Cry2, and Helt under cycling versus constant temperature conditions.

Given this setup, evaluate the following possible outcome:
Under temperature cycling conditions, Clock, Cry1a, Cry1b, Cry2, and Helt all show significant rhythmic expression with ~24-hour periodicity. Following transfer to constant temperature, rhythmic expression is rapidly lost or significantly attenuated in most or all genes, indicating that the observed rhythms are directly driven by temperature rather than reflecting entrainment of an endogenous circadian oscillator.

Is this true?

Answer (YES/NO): NO